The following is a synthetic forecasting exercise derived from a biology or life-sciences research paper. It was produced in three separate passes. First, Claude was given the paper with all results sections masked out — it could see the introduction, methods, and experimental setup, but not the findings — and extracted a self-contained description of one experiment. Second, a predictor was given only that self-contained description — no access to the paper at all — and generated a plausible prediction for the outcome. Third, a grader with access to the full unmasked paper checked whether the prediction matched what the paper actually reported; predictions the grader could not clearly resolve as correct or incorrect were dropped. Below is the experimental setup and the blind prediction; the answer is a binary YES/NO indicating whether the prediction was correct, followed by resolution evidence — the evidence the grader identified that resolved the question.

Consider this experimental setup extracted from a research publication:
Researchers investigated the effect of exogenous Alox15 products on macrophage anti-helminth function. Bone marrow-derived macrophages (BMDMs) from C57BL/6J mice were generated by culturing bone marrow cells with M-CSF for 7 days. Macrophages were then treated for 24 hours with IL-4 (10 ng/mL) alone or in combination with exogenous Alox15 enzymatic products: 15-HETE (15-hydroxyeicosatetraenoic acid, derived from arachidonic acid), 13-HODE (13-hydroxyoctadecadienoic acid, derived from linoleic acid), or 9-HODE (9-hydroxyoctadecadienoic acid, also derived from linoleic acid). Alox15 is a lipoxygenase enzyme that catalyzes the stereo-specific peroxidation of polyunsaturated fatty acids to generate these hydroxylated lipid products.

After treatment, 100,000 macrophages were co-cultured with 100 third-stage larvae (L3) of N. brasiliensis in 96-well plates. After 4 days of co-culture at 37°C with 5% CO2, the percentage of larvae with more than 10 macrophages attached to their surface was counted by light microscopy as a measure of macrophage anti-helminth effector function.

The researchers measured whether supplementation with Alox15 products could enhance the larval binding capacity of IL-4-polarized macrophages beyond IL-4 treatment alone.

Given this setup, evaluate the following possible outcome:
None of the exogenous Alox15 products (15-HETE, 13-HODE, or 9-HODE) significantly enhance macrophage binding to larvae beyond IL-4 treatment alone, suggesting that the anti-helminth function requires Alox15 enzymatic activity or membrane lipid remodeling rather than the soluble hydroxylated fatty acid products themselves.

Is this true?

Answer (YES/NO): YES